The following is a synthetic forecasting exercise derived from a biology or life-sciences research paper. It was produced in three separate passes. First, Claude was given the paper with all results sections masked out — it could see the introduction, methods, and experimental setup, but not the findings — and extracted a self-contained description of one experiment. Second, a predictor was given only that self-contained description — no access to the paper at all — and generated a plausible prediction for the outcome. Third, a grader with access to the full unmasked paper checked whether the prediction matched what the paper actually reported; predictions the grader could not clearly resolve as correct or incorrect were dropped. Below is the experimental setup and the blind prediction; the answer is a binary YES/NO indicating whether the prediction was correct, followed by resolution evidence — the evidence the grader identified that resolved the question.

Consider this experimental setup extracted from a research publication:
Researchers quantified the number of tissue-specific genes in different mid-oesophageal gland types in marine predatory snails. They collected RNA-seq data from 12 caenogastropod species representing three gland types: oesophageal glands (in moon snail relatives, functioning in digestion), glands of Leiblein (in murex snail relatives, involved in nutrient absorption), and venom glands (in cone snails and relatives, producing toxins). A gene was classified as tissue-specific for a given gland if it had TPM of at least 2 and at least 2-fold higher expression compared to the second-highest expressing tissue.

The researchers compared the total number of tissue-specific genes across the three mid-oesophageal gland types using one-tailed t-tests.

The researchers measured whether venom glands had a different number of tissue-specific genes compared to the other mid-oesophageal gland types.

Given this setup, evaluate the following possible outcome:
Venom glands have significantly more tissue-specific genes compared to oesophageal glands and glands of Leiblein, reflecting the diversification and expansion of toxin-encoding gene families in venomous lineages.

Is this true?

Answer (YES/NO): YES